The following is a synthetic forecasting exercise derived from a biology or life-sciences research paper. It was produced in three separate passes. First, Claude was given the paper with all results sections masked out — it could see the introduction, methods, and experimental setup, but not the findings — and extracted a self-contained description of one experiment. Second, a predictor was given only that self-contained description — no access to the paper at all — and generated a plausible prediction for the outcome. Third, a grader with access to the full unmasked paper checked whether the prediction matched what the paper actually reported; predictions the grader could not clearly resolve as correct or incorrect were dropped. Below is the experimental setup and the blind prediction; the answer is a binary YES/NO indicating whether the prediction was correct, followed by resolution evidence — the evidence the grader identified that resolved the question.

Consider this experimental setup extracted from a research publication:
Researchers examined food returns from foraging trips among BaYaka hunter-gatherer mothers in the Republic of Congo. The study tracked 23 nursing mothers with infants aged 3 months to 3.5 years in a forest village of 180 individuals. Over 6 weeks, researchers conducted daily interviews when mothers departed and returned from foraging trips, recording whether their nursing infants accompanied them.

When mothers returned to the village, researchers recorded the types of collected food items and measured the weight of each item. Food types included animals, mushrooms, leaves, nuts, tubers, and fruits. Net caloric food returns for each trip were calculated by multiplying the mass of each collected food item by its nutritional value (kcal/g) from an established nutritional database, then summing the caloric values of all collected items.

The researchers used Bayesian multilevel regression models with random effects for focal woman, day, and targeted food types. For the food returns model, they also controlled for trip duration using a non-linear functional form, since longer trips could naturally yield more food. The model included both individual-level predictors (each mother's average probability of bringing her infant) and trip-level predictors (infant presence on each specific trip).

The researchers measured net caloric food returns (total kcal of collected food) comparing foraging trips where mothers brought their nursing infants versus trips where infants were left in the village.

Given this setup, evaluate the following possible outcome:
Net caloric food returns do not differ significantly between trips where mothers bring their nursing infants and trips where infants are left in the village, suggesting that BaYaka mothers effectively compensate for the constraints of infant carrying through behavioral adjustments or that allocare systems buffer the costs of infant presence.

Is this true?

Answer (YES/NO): YES